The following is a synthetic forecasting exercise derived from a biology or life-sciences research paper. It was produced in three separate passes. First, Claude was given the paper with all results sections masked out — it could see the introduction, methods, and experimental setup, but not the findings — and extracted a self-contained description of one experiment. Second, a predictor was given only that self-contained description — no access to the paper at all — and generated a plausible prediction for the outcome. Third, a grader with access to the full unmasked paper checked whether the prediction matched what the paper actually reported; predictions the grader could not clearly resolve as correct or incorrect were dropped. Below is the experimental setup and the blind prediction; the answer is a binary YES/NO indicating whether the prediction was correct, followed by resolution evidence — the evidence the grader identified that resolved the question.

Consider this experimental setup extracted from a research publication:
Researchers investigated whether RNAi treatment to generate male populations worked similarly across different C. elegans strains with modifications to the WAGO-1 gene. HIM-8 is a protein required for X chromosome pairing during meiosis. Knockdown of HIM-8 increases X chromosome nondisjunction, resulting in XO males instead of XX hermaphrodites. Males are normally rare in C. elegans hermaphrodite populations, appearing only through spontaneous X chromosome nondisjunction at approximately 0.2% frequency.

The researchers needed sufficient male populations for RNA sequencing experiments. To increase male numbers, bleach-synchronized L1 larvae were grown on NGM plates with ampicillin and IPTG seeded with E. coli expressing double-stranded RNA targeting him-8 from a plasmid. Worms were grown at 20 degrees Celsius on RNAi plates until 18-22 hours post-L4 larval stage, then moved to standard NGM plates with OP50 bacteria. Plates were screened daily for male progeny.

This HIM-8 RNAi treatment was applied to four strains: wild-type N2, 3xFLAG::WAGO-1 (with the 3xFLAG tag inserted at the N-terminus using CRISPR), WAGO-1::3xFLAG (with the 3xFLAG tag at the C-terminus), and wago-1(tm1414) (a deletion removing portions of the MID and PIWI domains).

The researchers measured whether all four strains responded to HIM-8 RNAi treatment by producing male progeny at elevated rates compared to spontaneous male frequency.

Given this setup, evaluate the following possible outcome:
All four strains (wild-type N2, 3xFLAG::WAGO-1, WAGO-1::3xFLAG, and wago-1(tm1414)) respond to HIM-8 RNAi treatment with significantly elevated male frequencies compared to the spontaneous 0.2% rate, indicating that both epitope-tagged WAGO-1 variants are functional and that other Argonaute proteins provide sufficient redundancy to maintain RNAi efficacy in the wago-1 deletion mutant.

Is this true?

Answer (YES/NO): NO